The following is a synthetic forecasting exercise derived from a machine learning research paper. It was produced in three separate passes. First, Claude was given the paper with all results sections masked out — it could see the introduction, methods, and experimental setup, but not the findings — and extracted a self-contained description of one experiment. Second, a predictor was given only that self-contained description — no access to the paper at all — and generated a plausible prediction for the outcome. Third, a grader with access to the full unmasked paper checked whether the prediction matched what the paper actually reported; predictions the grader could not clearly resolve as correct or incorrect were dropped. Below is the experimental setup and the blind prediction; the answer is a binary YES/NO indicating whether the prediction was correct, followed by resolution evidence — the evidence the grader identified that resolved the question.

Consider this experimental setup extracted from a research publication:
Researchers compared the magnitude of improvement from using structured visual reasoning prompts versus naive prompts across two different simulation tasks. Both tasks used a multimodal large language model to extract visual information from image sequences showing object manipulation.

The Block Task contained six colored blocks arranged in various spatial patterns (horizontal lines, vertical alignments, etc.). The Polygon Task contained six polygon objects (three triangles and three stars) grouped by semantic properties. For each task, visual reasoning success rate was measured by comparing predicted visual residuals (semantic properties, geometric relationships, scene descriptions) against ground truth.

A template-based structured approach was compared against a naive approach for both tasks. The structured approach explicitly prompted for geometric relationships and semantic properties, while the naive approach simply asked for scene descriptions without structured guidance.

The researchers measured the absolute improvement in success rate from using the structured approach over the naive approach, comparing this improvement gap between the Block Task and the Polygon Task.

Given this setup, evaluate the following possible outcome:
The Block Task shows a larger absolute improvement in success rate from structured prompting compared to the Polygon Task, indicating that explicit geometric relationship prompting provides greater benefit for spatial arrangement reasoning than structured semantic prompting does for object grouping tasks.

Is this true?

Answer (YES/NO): YES